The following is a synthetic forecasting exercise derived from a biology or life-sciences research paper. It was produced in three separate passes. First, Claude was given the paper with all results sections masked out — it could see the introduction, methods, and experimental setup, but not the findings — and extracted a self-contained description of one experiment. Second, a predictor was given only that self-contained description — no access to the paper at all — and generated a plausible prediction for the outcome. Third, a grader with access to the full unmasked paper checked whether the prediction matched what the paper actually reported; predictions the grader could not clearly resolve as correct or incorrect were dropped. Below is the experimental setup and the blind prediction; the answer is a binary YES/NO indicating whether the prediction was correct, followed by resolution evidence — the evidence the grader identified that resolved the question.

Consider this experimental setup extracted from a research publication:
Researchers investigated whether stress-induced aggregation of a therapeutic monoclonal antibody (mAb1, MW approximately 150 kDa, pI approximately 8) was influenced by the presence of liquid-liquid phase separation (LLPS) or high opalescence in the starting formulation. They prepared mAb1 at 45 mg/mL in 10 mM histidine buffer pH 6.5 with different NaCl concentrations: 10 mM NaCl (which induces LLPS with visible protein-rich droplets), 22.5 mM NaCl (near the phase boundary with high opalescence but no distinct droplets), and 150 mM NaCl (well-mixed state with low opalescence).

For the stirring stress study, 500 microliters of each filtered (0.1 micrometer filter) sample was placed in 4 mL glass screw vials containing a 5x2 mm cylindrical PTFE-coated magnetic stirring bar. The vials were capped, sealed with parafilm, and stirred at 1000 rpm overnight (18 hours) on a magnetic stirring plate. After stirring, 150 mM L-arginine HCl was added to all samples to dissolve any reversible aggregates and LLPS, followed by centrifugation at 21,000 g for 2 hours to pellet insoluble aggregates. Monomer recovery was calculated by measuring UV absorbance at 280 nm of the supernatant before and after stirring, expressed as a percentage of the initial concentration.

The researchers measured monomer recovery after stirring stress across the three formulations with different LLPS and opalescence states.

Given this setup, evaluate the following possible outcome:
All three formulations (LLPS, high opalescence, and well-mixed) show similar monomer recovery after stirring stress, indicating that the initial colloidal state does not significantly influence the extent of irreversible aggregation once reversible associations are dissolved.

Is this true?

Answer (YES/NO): YES